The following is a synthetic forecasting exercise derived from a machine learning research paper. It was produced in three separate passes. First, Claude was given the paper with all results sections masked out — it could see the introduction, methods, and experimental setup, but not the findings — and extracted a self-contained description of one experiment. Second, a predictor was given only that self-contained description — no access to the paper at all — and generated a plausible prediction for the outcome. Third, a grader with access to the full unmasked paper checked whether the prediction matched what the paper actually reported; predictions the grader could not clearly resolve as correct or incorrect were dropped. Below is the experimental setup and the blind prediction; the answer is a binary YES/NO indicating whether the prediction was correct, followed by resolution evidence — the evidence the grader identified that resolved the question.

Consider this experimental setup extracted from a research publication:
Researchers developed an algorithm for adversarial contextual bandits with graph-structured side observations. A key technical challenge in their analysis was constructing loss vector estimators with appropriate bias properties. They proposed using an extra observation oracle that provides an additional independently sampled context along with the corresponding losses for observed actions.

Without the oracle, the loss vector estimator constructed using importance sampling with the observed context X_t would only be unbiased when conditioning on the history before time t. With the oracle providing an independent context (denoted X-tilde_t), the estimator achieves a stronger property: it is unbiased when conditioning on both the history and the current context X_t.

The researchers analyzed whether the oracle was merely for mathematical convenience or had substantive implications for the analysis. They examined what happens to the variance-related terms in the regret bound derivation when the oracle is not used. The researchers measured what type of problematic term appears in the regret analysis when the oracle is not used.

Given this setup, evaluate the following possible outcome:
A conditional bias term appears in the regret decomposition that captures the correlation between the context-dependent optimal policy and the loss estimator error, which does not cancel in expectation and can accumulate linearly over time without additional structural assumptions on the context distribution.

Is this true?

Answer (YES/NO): NO